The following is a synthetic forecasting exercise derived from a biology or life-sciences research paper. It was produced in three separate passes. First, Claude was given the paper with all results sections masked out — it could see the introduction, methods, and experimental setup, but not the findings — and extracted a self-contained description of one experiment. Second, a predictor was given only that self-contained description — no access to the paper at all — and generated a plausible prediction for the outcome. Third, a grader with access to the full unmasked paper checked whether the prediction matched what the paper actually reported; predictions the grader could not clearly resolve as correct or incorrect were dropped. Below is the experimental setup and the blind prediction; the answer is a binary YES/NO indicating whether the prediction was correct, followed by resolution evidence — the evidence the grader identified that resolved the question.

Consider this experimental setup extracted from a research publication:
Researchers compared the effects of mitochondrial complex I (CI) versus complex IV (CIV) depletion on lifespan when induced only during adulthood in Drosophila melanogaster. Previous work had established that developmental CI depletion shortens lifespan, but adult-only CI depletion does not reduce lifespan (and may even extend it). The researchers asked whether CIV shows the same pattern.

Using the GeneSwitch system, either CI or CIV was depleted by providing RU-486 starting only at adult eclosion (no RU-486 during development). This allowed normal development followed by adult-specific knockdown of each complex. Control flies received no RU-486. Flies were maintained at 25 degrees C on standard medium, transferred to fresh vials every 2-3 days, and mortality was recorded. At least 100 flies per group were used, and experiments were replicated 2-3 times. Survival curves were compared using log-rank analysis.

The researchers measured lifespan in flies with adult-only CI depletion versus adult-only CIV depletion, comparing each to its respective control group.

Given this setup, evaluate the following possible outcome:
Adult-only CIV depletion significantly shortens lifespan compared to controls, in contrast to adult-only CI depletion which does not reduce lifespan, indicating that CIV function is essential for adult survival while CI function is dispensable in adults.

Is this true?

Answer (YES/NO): NO